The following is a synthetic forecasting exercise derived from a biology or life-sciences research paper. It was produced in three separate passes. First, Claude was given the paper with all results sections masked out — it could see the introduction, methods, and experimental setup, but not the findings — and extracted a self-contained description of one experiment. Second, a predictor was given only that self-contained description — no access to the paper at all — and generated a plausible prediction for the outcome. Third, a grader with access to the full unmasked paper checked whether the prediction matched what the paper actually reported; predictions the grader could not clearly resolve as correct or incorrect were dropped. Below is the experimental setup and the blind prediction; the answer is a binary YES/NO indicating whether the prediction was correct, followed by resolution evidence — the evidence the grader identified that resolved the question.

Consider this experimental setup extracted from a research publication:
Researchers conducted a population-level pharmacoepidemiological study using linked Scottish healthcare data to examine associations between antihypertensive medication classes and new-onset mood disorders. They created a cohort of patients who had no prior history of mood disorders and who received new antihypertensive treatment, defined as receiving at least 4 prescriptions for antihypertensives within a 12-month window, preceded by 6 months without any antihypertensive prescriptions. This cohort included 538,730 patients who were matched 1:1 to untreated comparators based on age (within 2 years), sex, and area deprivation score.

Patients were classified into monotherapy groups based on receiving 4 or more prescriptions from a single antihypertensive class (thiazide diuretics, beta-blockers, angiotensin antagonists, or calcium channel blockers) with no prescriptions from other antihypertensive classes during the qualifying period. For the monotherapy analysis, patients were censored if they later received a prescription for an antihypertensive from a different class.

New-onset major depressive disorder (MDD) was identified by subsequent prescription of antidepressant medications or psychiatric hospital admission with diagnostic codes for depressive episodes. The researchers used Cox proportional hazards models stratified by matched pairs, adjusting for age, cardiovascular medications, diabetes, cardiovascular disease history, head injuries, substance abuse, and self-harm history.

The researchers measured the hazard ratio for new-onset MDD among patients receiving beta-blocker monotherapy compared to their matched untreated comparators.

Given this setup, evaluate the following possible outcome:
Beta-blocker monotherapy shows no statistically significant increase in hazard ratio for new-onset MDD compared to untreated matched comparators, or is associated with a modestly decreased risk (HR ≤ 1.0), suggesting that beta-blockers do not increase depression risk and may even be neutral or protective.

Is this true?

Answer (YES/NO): NO